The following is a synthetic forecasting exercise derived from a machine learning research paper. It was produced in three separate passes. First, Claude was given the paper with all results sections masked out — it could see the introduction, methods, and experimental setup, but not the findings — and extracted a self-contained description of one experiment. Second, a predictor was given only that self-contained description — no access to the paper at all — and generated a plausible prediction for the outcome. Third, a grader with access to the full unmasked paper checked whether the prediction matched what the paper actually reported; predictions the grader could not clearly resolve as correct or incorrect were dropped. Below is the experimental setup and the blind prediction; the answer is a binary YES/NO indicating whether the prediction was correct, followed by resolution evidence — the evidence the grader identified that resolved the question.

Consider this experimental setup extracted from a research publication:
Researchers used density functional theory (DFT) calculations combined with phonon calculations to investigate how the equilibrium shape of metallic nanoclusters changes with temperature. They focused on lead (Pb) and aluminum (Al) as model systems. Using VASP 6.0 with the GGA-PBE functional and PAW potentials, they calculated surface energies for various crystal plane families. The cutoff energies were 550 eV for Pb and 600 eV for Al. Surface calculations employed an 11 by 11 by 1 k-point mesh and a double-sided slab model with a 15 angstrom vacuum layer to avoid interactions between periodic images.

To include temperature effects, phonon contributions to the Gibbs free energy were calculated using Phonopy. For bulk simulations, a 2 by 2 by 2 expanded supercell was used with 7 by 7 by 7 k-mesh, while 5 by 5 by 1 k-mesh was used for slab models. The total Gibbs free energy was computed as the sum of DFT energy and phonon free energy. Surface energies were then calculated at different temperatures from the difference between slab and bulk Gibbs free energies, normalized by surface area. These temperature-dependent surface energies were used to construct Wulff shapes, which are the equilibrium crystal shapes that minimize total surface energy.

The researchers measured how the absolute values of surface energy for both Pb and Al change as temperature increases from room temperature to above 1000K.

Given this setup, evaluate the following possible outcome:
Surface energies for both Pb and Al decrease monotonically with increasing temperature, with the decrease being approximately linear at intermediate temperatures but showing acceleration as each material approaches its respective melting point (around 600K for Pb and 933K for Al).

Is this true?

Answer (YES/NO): NO